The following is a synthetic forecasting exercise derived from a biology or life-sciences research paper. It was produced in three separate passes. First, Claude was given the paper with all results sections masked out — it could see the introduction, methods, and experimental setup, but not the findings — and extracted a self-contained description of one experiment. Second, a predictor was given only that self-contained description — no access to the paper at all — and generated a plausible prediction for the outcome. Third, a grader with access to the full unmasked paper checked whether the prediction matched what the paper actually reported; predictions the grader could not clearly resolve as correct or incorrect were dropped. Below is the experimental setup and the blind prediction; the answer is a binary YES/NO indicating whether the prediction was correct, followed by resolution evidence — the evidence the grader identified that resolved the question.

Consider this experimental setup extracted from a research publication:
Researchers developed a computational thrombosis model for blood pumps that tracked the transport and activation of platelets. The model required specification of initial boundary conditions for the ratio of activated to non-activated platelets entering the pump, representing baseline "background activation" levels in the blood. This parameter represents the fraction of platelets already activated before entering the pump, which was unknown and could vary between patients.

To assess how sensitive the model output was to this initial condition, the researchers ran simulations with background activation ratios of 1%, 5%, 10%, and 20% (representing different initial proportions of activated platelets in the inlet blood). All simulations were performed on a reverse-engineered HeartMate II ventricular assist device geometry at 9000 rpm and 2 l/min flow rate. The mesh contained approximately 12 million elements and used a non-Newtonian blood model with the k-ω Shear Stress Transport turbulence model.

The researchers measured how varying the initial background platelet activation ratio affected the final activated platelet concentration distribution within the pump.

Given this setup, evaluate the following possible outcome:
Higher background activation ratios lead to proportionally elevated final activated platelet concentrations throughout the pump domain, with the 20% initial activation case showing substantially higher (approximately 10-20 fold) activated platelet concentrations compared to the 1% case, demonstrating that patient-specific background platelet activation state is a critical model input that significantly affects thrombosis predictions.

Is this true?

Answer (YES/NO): NO